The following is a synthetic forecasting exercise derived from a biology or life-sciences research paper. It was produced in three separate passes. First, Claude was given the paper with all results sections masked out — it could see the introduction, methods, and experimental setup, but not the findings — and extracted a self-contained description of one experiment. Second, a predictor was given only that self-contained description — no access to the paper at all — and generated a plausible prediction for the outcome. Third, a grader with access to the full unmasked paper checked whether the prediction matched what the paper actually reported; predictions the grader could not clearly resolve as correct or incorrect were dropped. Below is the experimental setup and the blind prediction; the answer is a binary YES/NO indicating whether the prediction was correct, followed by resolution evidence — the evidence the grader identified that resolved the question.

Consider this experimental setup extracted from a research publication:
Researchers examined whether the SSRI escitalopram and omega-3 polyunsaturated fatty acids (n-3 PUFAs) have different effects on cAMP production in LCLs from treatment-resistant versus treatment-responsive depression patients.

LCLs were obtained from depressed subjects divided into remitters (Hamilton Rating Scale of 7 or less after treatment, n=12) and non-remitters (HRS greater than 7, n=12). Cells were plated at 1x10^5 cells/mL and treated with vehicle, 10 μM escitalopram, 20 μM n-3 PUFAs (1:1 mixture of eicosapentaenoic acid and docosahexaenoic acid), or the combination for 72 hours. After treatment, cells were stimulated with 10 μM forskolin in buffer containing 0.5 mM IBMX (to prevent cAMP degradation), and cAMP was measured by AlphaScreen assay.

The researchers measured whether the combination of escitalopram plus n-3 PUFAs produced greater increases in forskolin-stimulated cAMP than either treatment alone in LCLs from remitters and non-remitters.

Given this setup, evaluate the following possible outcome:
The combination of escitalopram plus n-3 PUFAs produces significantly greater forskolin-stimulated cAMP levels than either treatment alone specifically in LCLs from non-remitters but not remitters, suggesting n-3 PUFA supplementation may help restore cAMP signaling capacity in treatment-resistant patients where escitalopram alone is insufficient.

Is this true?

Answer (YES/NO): NO